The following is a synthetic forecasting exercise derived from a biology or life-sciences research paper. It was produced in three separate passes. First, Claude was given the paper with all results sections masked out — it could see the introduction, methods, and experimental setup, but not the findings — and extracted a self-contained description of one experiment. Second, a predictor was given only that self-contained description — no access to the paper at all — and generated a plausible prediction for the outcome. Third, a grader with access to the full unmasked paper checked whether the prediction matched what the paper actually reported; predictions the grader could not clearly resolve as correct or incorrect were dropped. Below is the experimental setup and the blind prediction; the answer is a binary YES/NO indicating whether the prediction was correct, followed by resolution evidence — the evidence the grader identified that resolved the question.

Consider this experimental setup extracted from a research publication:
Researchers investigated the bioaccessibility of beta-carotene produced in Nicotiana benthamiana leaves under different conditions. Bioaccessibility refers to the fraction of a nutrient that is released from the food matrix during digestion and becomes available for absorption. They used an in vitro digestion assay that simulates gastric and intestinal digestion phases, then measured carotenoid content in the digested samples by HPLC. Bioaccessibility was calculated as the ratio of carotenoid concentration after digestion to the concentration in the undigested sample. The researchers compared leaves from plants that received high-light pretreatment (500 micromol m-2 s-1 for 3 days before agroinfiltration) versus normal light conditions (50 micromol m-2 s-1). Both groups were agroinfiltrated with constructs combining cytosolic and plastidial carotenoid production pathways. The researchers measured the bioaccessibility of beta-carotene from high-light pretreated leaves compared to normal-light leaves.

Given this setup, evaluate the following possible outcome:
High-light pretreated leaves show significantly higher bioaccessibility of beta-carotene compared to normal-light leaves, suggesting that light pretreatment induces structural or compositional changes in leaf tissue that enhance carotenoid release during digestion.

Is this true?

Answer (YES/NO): NO